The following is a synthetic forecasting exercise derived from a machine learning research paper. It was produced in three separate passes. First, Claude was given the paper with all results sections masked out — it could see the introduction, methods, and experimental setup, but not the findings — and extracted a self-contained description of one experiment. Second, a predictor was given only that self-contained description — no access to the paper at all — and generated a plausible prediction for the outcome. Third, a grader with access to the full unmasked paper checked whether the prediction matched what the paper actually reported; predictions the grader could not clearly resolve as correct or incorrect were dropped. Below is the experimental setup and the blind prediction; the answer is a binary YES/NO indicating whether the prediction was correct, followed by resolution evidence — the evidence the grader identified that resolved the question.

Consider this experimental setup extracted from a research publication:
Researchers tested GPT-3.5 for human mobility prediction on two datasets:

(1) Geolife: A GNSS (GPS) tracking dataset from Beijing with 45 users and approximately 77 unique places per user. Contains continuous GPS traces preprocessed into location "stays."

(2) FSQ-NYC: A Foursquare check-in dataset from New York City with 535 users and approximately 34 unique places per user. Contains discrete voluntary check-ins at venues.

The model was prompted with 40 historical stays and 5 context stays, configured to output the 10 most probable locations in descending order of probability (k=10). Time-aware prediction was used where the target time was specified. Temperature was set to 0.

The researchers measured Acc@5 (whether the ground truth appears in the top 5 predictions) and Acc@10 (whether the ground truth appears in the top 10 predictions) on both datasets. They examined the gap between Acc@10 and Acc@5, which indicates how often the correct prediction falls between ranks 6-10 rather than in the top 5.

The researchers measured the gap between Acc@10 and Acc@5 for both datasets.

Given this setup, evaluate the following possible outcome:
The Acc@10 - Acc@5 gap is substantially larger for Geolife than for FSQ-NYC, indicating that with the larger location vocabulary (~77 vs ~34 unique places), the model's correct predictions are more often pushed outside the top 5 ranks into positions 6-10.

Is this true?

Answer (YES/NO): NO